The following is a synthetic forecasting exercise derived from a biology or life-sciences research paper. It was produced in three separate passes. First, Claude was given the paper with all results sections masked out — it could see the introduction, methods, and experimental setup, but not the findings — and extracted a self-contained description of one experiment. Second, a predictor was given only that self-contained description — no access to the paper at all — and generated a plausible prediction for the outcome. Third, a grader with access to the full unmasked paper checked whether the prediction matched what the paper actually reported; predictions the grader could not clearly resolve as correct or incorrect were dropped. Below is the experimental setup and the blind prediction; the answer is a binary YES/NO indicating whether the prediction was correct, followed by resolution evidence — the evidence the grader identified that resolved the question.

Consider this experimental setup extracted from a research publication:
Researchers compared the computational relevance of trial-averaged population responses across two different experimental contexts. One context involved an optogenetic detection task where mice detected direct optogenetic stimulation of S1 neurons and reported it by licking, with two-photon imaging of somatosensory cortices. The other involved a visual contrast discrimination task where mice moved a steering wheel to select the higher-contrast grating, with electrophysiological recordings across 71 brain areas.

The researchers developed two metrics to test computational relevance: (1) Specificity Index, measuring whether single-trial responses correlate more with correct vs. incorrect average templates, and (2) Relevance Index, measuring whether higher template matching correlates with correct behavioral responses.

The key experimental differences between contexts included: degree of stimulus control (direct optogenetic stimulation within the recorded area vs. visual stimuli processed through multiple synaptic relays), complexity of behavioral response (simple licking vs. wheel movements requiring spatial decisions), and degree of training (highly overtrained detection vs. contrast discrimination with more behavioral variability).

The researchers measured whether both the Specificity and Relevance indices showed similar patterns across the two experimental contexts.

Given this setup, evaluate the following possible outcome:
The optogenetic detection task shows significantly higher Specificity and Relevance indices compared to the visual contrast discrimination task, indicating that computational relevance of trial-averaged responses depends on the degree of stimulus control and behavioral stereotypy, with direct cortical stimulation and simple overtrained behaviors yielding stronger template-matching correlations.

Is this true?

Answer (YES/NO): YES